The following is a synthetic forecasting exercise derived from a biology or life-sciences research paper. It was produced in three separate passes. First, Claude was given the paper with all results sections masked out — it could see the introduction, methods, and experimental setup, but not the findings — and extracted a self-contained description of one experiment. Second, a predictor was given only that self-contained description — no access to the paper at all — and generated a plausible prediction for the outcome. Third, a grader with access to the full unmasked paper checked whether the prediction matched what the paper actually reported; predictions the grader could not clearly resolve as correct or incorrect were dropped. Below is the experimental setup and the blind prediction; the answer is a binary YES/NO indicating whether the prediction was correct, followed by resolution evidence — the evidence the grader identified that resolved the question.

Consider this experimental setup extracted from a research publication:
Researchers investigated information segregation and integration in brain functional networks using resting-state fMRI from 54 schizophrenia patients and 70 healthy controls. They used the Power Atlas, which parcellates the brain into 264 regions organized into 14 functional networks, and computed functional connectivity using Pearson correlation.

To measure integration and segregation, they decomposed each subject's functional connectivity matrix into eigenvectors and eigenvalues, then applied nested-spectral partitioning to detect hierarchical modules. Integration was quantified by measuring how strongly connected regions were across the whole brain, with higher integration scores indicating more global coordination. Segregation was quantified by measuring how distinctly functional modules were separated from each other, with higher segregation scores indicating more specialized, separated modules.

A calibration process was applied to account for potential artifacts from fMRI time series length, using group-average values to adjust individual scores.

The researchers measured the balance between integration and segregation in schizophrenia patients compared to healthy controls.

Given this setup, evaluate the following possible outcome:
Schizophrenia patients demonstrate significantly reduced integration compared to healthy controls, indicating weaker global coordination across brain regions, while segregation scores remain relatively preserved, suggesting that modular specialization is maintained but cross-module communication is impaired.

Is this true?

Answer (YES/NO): NO